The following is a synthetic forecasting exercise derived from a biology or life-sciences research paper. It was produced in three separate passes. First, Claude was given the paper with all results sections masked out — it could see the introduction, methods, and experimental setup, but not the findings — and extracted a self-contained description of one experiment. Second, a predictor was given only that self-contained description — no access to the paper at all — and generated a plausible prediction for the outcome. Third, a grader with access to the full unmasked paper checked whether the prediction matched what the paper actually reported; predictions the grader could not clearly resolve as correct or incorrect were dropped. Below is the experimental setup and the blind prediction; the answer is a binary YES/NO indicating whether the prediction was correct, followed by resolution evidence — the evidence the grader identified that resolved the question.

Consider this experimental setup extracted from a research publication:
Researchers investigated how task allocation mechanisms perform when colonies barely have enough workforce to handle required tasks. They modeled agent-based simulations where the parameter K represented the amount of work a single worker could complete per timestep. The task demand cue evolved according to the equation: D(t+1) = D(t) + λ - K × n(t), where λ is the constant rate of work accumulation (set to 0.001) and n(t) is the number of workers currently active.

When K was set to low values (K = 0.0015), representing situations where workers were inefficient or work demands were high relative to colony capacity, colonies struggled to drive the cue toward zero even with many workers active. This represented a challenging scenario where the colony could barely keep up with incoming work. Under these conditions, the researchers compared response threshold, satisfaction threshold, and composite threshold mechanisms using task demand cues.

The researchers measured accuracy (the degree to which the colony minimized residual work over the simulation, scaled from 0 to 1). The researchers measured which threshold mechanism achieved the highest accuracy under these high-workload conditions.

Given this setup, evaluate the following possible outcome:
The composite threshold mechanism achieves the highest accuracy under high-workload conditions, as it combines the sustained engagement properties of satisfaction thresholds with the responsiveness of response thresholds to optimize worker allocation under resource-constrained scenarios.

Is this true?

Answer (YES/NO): YES